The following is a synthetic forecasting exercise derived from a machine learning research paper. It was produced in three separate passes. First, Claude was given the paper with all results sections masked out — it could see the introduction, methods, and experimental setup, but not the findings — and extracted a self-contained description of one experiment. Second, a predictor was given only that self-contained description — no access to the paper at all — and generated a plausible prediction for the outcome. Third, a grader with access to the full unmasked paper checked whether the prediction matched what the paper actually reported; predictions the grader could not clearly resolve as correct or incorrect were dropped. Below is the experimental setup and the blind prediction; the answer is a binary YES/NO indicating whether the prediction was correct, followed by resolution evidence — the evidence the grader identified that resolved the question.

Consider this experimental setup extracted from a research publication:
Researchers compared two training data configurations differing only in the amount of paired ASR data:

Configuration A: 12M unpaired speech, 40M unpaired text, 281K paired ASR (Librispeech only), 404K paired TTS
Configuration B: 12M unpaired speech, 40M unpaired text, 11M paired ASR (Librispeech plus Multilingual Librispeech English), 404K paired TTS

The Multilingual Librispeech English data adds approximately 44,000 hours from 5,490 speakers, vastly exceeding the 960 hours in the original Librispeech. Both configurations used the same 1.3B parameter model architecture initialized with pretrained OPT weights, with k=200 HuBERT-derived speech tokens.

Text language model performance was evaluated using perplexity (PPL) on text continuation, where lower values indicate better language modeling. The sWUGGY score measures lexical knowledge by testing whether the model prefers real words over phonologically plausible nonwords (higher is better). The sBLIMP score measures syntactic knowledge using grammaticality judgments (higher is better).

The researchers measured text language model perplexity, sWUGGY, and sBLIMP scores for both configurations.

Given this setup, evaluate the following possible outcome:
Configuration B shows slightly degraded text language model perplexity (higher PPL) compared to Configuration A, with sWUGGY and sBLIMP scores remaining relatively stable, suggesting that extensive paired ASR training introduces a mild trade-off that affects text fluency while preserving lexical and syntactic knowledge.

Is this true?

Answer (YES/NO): YES